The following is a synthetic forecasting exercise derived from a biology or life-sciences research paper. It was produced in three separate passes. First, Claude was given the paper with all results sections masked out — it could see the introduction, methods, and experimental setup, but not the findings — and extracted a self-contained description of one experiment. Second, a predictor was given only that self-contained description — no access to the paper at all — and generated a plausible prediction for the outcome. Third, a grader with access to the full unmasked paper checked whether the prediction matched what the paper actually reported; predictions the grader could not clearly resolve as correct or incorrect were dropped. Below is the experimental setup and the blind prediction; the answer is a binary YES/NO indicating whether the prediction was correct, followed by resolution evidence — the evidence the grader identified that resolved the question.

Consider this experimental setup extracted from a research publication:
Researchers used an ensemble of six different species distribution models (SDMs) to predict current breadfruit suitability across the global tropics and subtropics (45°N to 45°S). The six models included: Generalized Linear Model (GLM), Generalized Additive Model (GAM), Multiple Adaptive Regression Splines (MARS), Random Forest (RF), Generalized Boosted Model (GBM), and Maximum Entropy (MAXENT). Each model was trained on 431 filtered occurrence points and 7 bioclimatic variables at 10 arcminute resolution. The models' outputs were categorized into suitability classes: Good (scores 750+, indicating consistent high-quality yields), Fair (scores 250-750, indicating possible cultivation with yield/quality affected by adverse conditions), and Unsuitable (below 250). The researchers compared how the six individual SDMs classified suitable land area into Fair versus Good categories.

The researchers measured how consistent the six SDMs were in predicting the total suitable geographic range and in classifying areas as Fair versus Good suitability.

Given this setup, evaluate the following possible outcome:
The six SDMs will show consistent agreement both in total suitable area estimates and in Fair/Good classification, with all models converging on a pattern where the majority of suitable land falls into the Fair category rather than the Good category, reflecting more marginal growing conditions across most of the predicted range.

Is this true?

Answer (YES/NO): NO